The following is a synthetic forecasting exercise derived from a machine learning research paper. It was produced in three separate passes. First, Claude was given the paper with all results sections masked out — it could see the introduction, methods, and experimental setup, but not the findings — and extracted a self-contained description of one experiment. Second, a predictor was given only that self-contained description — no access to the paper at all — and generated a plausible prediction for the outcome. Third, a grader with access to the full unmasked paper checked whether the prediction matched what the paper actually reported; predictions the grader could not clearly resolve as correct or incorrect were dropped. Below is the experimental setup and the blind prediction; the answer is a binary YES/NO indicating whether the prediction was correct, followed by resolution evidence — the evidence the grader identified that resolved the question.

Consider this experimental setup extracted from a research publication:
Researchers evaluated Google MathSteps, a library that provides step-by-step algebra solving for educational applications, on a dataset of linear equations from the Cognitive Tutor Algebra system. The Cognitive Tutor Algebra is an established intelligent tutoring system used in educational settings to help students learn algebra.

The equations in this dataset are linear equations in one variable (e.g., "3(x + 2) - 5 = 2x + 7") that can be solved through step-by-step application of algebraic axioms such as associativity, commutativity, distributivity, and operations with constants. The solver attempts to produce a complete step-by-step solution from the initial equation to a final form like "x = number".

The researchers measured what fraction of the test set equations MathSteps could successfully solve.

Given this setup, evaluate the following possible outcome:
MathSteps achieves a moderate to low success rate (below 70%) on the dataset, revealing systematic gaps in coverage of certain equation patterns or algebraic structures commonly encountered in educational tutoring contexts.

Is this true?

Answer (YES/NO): NO